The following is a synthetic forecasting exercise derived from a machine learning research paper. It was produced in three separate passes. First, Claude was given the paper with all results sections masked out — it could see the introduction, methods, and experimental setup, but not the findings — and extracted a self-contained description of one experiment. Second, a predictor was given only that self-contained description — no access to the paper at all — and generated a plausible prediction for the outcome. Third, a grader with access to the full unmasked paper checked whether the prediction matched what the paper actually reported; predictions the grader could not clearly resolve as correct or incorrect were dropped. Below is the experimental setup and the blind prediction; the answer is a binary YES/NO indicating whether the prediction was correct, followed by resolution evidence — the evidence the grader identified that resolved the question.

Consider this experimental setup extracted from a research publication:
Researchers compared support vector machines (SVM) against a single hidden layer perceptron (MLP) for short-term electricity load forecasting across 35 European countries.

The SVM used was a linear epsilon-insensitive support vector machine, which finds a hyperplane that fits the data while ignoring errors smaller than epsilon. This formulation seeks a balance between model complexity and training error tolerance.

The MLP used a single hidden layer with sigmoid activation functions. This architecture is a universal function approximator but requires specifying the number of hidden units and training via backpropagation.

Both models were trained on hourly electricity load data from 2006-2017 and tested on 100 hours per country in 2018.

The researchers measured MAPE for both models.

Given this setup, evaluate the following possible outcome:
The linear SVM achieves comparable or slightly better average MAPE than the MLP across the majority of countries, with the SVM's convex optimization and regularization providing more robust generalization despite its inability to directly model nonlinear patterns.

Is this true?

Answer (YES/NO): YES